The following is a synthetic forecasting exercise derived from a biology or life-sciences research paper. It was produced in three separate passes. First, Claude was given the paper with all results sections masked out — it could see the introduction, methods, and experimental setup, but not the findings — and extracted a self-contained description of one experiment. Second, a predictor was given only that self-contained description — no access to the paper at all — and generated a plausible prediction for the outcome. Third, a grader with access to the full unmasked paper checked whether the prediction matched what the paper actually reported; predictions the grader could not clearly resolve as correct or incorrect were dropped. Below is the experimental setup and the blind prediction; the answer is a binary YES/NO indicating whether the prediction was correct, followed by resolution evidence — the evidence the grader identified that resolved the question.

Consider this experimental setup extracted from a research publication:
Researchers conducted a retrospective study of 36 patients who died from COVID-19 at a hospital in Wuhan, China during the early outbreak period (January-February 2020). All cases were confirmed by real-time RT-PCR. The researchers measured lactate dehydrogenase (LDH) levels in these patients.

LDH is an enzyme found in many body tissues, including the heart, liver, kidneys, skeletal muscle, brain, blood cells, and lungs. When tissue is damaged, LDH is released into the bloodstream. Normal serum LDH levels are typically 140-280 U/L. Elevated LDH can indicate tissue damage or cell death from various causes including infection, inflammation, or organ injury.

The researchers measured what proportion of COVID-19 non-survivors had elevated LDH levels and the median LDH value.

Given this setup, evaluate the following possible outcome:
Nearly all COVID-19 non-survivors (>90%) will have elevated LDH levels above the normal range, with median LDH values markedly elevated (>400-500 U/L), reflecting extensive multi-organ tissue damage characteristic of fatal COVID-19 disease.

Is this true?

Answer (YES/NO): YES